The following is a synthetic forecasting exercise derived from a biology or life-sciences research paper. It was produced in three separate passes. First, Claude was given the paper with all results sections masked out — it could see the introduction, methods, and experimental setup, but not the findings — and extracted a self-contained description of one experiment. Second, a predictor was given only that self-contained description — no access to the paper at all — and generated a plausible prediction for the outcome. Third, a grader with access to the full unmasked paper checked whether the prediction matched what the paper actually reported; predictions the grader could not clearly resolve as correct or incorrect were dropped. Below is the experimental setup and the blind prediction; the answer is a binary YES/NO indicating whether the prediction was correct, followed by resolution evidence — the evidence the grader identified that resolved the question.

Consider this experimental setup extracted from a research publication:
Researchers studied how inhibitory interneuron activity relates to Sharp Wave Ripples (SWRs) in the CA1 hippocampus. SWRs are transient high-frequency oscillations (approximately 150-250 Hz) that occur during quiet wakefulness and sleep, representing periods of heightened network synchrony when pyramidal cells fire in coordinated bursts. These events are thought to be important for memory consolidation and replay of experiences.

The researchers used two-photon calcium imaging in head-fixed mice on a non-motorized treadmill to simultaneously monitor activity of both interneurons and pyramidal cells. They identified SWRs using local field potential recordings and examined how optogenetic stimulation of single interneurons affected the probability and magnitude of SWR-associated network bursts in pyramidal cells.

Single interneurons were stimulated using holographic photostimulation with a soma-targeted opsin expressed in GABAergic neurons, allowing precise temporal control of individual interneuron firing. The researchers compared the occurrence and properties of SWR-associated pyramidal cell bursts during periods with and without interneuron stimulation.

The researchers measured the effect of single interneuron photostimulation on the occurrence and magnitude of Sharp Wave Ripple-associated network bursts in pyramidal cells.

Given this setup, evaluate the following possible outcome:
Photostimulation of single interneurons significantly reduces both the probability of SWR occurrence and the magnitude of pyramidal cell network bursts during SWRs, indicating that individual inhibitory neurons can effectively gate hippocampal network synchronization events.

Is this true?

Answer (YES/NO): NO